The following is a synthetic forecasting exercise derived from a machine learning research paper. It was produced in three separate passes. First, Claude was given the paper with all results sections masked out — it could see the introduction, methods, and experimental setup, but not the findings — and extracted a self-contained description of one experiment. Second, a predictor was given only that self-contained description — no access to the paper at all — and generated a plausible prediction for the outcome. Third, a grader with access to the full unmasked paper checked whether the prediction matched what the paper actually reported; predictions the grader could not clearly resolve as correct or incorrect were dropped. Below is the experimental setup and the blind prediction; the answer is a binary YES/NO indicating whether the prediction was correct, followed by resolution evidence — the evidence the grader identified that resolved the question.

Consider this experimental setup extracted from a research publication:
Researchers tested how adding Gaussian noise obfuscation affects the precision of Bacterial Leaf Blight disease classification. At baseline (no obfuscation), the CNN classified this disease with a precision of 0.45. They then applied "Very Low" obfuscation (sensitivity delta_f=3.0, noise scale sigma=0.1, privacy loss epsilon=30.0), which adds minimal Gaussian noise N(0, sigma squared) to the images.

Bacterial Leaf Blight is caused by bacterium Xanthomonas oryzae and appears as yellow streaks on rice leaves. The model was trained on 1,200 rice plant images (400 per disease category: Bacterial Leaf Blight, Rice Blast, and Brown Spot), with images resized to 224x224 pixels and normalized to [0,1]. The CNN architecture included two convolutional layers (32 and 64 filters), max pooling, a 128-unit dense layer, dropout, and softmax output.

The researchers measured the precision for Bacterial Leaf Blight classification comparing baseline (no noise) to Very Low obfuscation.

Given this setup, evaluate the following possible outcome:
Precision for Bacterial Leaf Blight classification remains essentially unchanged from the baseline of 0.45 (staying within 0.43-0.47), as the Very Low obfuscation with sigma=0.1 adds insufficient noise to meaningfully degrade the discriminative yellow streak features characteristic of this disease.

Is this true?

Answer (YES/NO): NO